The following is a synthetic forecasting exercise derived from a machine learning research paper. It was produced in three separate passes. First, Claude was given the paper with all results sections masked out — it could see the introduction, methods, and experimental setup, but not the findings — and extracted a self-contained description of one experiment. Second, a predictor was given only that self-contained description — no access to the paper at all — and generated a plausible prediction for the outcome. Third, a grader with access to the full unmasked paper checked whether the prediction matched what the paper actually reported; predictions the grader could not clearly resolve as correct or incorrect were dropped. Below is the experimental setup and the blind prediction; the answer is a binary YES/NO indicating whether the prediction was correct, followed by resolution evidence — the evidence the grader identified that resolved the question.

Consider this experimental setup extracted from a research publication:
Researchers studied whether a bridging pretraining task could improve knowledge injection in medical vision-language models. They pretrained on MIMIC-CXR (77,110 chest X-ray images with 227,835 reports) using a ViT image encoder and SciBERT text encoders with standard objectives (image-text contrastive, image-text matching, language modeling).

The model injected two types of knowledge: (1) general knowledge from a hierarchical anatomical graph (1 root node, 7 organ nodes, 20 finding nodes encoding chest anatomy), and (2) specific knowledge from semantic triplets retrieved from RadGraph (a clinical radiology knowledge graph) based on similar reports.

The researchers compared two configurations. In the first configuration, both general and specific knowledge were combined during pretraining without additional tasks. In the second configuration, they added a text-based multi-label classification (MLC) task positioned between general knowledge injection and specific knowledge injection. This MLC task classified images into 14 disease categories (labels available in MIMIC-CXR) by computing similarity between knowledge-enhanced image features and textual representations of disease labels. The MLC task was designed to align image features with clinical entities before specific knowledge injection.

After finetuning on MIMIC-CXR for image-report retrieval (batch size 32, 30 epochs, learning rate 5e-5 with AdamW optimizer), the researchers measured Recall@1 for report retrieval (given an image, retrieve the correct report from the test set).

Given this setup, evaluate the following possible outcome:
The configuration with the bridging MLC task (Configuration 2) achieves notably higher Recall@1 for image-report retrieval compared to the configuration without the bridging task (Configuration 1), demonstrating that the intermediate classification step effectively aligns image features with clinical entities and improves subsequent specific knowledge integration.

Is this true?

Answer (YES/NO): YES